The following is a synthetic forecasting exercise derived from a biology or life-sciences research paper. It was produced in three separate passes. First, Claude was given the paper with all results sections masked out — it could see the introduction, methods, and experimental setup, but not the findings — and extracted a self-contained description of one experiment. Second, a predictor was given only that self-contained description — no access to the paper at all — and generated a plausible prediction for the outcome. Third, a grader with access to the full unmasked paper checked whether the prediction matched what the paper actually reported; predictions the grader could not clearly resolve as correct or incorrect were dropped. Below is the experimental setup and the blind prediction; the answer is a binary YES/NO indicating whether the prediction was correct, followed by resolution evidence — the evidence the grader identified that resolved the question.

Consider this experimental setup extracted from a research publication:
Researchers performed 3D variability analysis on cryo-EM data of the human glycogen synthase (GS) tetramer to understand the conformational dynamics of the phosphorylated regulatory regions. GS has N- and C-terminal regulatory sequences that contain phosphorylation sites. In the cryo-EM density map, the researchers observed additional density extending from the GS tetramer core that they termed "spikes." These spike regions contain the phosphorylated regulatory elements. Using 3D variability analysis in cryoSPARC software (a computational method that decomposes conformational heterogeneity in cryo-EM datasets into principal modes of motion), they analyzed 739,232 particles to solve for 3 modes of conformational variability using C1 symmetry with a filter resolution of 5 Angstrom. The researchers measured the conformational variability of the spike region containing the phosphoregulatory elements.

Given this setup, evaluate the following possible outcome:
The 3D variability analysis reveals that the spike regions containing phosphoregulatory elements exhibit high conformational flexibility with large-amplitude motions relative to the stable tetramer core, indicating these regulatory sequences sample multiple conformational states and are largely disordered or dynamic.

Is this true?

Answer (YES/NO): YES